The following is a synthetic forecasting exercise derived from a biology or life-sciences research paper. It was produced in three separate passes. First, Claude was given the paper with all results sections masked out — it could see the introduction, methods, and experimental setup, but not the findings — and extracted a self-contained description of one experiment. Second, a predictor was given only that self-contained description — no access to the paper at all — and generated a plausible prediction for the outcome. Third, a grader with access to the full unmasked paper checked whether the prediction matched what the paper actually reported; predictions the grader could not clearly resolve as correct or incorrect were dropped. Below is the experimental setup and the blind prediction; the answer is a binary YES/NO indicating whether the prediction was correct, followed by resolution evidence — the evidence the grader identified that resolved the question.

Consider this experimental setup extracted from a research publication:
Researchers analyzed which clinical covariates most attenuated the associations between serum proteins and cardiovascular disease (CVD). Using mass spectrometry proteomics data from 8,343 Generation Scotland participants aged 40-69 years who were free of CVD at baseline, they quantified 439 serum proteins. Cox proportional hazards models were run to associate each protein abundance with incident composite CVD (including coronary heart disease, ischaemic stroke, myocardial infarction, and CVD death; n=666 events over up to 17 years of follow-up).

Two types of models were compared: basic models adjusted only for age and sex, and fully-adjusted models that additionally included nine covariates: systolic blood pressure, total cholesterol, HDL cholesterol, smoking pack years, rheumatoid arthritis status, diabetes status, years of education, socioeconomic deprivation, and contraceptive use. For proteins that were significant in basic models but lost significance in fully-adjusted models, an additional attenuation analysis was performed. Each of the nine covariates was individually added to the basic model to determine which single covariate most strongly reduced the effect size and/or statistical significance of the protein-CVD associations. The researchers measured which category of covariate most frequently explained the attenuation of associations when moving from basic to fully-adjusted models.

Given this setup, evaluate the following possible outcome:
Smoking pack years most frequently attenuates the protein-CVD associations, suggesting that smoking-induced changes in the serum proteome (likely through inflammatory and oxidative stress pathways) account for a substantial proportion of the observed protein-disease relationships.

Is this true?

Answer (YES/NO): NO